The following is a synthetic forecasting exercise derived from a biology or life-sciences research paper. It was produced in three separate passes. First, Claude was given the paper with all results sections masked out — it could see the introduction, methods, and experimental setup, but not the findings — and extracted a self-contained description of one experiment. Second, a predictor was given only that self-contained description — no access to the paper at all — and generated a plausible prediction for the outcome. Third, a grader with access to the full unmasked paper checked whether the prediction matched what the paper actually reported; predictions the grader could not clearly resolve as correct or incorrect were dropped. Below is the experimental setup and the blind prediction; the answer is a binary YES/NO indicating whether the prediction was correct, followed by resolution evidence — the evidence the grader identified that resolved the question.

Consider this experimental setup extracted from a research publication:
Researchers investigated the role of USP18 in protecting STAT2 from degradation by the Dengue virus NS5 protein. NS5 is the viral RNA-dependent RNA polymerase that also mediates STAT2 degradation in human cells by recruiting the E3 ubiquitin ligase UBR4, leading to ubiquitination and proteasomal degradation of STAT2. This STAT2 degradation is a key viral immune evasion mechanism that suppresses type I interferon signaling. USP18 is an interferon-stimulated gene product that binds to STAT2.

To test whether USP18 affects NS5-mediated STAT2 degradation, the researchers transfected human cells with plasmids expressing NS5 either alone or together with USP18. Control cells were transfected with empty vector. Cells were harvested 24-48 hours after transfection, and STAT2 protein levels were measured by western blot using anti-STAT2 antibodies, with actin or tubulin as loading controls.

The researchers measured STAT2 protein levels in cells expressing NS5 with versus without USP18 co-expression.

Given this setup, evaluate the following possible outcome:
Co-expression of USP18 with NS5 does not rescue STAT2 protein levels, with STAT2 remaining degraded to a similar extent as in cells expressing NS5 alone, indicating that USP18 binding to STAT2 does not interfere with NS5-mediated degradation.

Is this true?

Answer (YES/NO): NO